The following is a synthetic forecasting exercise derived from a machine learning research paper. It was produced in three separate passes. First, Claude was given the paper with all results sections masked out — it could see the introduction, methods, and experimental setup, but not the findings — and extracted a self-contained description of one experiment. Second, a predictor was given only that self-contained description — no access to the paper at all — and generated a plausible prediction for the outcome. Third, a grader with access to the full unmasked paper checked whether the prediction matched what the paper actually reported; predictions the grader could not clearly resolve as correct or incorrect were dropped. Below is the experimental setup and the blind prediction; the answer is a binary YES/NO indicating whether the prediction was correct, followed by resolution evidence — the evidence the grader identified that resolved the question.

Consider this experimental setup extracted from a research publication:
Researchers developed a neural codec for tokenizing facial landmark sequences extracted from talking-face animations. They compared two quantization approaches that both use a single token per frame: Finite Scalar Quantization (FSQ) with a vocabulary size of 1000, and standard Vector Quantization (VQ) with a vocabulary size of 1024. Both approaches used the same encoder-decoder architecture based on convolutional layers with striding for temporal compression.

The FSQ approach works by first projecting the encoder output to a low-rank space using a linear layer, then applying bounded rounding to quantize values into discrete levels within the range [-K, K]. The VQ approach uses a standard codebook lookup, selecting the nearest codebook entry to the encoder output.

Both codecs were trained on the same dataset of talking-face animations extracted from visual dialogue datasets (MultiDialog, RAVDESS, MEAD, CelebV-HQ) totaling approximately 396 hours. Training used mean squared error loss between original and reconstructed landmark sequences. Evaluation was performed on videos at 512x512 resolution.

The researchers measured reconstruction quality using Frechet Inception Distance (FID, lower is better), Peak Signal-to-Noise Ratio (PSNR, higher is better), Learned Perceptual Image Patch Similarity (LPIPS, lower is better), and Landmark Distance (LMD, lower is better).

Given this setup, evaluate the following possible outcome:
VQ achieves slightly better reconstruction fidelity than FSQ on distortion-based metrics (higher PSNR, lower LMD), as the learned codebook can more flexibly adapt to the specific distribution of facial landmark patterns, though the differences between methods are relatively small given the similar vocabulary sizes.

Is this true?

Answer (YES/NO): NO